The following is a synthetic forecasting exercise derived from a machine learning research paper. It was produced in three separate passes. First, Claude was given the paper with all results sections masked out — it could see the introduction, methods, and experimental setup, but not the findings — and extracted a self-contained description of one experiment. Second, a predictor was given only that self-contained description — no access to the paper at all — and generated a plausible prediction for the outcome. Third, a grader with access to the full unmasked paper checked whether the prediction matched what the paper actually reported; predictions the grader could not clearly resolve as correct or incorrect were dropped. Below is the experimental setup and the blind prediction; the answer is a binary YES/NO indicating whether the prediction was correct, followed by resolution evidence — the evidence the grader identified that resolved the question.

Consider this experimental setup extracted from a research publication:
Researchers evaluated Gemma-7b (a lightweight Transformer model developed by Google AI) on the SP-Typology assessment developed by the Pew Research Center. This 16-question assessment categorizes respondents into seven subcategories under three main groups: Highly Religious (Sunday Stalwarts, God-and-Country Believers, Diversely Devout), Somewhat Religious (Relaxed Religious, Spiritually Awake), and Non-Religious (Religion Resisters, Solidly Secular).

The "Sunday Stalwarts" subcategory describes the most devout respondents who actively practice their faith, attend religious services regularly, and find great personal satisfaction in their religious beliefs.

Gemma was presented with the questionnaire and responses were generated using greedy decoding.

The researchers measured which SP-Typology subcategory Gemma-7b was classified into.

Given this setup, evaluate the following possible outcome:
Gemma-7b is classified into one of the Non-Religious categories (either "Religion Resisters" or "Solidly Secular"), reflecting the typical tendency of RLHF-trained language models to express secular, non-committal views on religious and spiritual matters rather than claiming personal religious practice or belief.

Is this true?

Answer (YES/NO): NO